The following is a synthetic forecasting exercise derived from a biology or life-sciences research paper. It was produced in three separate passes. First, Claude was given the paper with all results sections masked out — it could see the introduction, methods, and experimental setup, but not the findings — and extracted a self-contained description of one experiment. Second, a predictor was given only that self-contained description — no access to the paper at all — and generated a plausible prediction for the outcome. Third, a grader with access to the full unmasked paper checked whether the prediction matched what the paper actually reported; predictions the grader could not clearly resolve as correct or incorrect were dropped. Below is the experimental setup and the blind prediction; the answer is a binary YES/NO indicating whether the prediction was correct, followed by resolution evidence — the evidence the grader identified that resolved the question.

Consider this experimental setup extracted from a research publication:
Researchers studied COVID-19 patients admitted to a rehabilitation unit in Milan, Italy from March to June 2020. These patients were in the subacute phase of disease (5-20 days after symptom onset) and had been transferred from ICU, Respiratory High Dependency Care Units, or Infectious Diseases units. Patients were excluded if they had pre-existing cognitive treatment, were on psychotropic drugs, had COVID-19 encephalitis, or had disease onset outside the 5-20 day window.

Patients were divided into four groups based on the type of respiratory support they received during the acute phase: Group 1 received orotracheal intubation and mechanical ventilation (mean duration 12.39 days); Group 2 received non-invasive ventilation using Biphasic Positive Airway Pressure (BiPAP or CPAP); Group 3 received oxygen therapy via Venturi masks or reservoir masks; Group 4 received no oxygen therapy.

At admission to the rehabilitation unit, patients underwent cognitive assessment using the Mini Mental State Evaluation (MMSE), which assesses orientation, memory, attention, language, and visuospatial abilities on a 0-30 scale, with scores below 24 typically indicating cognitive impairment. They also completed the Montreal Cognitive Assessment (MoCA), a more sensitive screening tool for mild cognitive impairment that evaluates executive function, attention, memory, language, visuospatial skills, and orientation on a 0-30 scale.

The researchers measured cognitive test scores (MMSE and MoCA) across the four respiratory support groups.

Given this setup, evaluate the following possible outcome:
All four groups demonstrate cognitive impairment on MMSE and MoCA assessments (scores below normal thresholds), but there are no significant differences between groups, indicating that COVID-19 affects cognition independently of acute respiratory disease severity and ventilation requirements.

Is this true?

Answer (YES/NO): NO